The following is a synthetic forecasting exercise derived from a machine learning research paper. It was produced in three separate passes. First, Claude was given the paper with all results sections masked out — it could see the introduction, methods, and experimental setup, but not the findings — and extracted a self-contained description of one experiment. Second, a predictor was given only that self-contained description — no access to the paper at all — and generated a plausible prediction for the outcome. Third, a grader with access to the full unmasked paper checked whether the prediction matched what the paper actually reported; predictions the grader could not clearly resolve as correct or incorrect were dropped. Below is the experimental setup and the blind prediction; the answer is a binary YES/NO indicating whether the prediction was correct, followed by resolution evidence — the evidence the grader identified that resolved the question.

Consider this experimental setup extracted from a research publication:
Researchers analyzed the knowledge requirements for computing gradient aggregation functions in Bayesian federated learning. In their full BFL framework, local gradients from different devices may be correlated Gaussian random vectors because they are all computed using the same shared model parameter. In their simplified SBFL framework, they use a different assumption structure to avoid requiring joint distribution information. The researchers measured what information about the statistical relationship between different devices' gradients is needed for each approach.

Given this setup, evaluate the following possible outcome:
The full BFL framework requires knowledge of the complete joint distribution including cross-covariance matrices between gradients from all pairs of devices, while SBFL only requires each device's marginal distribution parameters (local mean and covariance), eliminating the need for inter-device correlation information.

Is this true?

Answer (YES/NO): YES